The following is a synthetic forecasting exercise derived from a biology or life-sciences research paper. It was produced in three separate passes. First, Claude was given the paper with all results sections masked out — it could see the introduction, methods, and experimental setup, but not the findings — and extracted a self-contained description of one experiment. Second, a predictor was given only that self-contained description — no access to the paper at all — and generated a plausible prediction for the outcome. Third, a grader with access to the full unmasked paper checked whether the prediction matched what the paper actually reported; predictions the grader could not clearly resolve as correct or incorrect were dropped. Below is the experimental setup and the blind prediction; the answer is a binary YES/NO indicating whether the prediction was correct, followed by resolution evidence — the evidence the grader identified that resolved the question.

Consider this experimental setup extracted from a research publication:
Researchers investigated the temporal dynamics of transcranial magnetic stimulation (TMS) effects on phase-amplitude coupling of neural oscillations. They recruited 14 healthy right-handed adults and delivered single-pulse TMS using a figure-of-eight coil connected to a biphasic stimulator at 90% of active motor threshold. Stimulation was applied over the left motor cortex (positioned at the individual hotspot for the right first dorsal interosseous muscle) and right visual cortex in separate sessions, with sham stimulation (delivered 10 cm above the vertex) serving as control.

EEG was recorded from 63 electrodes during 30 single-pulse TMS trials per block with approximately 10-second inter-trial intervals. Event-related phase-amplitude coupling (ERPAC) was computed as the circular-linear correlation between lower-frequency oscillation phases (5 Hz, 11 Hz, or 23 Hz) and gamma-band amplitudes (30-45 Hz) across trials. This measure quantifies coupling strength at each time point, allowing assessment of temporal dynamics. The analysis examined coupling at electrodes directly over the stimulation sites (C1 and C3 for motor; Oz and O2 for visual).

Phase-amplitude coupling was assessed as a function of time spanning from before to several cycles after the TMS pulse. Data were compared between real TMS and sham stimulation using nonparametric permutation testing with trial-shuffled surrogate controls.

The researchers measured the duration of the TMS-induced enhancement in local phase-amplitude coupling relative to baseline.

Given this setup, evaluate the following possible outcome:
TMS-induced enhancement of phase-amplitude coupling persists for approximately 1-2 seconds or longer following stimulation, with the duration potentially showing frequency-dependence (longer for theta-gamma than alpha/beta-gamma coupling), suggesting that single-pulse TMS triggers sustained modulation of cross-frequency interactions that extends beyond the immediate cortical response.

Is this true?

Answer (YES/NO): NO